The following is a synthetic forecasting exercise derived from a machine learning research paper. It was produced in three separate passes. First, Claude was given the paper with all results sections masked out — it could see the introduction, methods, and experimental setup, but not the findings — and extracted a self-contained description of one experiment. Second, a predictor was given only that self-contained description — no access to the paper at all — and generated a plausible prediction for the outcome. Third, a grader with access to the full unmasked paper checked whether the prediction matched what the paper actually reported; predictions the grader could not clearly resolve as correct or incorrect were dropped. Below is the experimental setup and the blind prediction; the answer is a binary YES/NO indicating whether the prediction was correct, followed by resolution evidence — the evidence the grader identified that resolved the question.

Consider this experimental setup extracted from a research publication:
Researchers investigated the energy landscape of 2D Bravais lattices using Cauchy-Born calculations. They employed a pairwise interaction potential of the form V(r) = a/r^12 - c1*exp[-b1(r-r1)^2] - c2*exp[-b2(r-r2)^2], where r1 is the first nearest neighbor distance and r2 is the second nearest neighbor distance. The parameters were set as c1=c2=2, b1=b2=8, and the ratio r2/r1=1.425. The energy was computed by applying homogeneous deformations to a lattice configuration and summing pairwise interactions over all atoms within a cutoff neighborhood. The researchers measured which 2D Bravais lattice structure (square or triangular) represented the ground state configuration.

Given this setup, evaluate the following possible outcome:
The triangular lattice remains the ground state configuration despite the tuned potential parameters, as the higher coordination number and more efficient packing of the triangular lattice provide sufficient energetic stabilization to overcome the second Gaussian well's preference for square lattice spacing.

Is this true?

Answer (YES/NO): NO